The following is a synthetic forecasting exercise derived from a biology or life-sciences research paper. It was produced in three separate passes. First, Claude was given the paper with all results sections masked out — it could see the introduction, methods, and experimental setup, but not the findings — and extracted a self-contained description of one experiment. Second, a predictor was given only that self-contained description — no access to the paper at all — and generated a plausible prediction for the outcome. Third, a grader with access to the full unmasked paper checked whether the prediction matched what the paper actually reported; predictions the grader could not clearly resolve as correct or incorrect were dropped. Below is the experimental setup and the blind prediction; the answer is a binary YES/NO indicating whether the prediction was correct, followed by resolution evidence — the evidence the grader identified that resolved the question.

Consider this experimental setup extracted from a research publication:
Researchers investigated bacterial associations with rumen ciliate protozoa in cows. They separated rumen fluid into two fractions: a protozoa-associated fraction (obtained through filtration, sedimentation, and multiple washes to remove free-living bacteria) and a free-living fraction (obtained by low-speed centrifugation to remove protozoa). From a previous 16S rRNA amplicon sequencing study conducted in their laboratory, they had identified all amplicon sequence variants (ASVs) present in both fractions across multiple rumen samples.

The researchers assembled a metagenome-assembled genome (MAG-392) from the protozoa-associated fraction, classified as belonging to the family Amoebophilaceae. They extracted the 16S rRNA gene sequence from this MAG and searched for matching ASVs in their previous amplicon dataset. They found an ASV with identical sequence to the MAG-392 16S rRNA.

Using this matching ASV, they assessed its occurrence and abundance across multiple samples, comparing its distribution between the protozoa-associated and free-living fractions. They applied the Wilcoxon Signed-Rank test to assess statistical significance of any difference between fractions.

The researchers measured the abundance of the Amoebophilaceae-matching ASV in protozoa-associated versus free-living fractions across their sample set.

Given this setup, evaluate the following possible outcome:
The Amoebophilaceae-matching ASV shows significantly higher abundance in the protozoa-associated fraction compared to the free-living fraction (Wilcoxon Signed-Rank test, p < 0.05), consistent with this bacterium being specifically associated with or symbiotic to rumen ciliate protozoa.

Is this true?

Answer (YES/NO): YES